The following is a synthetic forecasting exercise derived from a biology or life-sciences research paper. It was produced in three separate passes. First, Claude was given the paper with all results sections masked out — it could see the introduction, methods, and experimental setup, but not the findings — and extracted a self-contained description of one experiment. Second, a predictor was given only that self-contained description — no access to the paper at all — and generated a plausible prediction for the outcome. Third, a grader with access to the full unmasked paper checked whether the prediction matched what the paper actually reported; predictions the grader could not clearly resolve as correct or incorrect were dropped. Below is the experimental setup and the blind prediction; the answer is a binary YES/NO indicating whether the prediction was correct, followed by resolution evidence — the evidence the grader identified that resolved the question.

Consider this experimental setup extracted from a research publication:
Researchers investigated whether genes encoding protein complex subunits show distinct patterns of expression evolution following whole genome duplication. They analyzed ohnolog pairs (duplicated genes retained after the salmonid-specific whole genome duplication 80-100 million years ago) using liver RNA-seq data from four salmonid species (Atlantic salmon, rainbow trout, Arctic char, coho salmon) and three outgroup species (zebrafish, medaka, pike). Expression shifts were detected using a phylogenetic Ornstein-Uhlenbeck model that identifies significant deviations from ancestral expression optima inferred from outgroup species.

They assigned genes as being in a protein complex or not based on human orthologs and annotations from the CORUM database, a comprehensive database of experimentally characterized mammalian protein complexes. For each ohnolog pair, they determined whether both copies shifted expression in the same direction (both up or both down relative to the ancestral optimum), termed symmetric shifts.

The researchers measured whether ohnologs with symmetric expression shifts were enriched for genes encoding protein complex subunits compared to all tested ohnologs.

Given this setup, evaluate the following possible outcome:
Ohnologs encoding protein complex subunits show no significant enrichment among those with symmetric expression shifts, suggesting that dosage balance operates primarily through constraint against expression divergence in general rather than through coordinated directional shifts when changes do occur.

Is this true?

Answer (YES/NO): YES